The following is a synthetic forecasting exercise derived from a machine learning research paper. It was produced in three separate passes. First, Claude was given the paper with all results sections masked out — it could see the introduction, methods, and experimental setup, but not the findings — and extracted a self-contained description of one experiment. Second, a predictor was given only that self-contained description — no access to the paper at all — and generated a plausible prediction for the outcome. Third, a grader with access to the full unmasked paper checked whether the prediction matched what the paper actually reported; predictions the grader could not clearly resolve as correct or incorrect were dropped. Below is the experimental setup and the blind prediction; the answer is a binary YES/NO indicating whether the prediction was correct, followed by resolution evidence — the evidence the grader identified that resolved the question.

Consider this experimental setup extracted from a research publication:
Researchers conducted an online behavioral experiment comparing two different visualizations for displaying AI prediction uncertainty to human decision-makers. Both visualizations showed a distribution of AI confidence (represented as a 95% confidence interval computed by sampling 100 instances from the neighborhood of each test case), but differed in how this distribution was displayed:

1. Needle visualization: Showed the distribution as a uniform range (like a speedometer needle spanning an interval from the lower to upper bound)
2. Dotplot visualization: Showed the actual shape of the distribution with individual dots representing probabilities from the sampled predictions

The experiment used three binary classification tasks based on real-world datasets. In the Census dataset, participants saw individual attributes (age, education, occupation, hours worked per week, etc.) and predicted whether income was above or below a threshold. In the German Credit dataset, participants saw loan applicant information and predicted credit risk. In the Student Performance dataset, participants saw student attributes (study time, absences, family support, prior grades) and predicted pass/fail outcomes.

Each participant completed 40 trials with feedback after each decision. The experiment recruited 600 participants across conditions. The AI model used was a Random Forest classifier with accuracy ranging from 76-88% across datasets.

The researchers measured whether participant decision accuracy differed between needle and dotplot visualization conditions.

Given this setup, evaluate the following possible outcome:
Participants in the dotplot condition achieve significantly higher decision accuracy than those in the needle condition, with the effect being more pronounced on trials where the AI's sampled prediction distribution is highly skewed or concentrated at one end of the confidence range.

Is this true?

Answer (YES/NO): NO